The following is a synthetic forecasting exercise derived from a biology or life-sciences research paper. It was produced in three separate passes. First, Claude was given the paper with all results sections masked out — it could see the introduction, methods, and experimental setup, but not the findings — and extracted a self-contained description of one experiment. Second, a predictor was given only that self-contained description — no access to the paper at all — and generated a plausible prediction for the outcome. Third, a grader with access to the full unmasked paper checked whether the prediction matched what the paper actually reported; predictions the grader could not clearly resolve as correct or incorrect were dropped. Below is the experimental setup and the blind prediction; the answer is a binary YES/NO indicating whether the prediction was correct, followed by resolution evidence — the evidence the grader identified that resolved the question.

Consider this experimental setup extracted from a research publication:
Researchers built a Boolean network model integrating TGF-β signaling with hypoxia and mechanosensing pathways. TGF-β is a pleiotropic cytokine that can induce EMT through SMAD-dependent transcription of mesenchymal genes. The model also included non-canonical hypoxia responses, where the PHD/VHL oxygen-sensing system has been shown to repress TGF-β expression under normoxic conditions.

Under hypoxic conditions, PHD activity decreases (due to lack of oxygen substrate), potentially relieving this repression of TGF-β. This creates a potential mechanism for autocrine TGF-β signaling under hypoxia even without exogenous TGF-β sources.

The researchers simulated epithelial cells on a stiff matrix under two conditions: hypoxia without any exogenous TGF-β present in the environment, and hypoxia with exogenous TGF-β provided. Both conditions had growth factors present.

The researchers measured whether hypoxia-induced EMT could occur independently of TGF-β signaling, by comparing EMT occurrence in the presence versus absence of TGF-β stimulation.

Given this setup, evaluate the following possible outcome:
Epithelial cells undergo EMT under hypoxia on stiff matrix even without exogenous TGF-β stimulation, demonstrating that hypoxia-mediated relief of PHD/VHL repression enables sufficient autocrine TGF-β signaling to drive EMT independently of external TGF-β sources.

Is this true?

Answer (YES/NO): NO